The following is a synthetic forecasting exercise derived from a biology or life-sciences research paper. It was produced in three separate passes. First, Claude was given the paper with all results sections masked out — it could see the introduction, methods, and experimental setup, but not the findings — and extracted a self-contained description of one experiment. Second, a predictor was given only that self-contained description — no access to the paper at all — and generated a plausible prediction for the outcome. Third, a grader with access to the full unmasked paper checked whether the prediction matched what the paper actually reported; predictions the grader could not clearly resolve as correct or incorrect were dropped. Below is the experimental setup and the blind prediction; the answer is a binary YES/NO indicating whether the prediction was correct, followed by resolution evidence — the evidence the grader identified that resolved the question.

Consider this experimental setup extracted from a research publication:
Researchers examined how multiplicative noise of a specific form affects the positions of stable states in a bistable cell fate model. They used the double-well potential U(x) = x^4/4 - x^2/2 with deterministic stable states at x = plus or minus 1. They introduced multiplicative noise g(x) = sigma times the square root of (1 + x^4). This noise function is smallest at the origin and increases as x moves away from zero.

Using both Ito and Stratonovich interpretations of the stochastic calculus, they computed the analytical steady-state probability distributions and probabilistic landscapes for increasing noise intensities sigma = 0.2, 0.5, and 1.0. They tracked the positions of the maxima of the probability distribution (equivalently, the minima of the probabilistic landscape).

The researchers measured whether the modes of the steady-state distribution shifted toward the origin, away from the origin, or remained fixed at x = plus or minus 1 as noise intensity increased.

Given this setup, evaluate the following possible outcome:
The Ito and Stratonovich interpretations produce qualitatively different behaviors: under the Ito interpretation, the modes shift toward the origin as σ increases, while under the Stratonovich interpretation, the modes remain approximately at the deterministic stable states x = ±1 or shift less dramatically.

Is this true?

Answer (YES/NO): NO